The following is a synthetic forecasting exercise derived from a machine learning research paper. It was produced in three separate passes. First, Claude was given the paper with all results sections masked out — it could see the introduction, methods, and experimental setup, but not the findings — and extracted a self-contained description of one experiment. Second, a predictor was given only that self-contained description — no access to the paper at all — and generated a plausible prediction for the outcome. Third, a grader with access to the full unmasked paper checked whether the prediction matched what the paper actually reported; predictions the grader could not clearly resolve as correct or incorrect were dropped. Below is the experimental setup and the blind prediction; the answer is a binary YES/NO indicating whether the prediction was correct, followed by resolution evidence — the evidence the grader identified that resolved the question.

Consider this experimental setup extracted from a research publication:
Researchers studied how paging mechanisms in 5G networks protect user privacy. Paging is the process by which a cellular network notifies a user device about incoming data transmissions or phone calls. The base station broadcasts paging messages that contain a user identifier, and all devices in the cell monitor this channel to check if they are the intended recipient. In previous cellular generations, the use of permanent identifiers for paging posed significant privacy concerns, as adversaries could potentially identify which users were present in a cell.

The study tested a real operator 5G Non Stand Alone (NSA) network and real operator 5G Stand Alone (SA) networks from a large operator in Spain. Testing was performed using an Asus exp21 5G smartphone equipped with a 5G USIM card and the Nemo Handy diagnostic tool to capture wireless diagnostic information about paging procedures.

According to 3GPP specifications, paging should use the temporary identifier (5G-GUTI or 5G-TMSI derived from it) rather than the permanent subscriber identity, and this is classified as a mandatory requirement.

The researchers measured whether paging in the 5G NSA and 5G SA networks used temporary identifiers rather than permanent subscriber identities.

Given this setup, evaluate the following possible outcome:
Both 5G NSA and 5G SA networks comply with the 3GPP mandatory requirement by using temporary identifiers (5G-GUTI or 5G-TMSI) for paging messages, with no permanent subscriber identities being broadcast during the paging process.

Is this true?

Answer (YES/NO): YES